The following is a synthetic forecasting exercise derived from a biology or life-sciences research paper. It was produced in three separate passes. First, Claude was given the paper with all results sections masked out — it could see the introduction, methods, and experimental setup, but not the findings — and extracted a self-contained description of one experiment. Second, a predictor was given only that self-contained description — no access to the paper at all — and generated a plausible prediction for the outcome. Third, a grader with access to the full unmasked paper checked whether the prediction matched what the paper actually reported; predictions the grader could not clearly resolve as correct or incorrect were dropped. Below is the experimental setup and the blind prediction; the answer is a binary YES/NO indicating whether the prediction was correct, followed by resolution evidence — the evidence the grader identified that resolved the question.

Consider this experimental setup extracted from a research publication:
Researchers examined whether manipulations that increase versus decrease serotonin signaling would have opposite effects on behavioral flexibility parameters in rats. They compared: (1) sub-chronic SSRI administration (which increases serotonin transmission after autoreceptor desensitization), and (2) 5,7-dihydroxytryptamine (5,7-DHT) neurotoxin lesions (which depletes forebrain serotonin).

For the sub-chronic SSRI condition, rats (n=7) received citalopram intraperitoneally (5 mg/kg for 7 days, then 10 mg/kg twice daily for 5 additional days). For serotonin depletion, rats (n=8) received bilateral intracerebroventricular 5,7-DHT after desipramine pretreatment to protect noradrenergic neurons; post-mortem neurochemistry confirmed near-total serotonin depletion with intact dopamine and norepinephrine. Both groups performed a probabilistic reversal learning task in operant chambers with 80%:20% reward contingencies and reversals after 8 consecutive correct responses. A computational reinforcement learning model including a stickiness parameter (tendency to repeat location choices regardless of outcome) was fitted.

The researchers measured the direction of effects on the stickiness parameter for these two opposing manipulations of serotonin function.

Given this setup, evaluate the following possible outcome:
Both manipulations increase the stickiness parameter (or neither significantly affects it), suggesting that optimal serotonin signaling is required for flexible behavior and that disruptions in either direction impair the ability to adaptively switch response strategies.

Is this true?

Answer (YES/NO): NO